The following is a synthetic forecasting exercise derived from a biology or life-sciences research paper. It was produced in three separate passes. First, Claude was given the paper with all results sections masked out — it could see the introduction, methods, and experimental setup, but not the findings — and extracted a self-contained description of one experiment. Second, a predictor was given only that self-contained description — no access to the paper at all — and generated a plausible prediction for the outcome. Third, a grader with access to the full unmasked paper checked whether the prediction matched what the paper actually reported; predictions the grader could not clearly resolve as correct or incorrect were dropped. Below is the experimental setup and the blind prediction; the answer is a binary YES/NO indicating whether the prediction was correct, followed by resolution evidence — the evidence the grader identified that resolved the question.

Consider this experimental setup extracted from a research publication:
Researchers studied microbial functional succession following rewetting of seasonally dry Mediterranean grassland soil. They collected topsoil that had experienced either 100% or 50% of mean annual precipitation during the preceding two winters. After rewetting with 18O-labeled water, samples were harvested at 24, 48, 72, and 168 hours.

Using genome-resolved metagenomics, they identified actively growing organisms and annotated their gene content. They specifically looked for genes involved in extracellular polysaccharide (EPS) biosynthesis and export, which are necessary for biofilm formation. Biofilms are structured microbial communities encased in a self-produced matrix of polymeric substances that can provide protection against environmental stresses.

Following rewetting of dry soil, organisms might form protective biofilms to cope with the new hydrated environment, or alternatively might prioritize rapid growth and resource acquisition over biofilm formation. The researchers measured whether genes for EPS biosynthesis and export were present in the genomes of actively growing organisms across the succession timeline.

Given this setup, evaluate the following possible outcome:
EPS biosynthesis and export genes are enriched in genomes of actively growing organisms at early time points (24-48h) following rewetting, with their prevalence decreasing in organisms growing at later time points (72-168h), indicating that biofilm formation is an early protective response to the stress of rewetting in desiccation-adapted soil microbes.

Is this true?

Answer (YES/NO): NO